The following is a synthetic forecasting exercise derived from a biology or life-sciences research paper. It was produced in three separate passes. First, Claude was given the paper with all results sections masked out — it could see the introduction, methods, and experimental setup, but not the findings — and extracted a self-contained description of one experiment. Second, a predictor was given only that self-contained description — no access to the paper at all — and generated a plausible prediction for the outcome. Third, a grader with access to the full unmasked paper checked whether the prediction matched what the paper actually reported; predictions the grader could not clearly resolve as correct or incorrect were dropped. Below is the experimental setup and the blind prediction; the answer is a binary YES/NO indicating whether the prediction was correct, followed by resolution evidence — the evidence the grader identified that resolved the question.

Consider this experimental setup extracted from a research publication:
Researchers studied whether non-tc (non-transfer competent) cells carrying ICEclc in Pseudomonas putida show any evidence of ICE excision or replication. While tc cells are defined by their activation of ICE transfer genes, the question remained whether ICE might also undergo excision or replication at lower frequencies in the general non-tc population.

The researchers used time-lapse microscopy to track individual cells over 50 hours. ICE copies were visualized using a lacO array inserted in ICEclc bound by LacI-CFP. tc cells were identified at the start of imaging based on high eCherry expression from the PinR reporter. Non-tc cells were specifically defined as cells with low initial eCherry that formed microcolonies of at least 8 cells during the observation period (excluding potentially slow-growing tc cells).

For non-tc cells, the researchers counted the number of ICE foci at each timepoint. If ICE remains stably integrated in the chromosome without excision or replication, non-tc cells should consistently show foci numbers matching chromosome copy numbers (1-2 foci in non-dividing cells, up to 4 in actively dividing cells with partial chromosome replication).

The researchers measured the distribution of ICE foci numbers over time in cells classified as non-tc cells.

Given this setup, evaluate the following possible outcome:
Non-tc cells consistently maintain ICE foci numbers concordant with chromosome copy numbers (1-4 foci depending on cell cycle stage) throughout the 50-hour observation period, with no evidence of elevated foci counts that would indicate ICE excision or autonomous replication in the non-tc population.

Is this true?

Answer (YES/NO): NO